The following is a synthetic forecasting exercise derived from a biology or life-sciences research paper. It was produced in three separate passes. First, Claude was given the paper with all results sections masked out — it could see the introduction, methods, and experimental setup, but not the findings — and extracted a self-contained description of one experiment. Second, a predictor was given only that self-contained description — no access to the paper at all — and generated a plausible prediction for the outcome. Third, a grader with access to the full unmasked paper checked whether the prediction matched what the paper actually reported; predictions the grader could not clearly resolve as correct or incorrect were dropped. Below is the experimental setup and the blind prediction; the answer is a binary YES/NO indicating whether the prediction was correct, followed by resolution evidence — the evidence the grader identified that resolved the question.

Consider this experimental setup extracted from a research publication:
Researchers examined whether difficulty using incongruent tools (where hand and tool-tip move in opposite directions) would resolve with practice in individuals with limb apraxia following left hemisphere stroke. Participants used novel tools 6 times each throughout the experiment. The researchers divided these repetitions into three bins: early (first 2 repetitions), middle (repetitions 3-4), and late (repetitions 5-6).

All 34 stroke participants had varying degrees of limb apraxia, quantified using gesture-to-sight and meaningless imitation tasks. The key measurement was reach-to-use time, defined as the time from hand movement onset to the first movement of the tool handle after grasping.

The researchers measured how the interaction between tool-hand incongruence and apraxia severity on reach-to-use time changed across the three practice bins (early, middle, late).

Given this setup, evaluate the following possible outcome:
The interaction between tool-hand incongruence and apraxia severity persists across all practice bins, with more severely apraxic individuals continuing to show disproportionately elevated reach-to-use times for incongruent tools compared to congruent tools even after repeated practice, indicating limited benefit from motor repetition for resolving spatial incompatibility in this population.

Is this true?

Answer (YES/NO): NO